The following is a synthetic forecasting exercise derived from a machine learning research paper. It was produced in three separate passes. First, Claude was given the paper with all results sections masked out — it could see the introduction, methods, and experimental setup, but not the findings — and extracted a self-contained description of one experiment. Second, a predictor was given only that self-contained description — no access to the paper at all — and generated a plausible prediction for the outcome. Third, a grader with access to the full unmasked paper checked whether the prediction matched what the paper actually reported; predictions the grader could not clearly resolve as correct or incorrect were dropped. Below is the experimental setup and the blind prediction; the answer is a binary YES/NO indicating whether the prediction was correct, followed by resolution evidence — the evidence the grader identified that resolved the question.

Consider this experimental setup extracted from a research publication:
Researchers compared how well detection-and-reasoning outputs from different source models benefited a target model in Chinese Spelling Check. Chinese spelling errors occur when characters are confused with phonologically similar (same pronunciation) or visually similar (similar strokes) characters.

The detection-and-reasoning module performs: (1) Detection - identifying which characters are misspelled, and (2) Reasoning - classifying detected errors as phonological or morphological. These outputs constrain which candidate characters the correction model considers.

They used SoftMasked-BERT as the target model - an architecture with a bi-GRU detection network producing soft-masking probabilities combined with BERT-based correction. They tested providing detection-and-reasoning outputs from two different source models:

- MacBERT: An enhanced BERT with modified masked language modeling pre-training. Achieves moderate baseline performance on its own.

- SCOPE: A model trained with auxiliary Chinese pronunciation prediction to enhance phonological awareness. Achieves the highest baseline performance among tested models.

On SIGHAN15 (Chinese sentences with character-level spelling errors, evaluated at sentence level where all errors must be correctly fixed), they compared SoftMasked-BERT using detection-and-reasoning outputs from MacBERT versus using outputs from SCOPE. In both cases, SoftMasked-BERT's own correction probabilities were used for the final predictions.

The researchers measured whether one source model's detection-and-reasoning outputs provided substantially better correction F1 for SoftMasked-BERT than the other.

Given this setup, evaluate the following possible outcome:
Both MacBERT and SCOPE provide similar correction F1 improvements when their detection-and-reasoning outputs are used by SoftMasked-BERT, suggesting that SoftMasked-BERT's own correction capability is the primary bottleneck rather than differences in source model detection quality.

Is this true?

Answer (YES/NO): YES